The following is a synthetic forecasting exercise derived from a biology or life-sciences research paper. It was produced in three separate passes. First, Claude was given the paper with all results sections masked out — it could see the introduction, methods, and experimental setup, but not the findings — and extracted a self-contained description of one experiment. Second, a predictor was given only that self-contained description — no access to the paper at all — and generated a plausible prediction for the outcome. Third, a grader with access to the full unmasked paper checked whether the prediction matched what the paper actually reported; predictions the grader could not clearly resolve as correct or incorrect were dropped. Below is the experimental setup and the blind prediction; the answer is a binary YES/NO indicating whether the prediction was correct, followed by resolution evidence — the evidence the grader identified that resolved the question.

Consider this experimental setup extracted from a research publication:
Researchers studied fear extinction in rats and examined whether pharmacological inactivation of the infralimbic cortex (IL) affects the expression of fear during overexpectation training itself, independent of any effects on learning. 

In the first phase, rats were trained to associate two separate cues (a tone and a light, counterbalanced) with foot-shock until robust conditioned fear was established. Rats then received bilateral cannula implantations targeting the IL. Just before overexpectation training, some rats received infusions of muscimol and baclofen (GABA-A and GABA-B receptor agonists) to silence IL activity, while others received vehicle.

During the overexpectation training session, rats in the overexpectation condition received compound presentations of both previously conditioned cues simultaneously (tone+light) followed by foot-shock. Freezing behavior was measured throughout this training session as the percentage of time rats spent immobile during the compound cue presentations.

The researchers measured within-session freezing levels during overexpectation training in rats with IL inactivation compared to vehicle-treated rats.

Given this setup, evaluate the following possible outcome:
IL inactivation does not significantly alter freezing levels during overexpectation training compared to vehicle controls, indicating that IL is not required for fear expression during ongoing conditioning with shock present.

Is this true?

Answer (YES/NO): YES